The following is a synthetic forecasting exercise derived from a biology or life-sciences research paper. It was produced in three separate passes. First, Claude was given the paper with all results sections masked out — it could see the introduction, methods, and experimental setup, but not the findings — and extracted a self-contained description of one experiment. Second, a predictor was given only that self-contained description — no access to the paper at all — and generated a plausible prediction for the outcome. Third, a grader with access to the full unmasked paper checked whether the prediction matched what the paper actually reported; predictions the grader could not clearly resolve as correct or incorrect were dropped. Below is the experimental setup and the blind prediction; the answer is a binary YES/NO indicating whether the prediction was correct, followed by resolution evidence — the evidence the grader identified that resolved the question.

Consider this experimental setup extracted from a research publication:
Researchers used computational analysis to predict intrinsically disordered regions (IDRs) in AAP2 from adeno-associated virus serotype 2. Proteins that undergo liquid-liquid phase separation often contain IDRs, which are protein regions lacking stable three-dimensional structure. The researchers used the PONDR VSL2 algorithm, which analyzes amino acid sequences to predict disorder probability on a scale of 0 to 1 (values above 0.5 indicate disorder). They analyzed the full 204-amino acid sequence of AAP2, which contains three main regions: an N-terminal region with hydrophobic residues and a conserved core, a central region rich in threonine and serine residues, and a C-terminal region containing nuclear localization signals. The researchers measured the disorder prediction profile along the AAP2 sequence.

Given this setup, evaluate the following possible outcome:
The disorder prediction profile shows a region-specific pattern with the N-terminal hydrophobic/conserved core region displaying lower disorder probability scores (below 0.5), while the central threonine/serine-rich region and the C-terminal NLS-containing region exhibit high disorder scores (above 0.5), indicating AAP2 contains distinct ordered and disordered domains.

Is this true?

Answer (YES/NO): YES